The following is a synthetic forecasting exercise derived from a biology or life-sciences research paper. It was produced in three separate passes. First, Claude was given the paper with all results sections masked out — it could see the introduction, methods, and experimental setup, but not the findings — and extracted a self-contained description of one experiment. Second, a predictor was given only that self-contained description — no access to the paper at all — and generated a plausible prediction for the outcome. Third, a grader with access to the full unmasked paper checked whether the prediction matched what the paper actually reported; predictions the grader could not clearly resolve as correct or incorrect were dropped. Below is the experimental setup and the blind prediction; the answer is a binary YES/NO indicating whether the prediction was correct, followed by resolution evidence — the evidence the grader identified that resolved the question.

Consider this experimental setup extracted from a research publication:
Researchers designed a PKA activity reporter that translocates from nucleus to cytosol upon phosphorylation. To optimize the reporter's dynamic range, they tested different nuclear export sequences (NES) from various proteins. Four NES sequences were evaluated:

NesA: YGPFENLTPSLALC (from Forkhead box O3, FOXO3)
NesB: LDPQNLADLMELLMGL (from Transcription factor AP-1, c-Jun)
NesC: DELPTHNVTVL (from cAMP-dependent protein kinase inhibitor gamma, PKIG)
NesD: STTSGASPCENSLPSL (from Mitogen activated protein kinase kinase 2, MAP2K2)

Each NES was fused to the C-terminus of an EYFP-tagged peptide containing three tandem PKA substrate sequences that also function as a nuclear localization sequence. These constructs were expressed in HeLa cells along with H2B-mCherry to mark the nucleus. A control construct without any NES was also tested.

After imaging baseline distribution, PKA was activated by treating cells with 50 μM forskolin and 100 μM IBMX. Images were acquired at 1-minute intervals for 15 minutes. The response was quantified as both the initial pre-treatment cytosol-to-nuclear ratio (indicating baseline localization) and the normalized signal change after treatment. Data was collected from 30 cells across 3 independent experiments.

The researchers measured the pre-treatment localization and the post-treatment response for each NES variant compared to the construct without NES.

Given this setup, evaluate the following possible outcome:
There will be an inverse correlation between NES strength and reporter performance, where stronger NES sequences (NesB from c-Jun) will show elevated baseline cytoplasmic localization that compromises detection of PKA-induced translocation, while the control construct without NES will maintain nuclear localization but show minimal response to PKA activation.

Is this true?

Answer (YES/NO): NO